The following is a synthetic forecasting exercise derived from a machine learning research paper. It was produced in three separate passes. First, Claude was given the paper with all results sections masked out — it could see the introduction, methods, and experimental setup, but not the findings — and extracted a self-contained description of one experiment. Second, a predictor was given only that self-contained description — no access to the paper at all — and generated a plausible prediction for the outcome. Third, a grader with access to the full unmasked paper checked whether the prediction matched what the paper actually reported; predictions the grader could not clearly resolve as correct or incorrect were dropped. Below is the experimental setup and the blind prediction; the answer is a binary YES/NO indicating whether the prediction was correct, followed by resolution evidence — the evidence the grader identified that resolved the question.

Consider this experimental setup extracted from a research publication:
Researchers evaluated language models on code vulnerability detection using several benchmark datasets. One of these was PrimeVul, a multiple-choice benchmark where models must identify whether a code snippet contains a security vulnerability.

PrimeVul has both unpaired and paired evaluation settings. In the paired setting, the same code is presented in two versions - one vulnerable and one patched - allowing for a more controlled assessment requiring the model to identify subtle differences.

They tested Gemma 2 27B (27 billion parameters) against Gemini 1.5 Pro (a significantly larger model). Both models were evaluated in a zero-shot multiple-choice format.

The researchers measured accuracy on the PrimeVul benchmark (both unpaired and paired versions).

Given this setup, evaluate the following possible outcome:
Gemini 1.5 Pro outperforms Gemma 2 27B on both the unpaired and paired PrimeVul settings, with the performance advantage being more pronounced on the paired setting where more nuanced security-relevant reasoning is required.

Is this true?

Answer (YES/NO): NO